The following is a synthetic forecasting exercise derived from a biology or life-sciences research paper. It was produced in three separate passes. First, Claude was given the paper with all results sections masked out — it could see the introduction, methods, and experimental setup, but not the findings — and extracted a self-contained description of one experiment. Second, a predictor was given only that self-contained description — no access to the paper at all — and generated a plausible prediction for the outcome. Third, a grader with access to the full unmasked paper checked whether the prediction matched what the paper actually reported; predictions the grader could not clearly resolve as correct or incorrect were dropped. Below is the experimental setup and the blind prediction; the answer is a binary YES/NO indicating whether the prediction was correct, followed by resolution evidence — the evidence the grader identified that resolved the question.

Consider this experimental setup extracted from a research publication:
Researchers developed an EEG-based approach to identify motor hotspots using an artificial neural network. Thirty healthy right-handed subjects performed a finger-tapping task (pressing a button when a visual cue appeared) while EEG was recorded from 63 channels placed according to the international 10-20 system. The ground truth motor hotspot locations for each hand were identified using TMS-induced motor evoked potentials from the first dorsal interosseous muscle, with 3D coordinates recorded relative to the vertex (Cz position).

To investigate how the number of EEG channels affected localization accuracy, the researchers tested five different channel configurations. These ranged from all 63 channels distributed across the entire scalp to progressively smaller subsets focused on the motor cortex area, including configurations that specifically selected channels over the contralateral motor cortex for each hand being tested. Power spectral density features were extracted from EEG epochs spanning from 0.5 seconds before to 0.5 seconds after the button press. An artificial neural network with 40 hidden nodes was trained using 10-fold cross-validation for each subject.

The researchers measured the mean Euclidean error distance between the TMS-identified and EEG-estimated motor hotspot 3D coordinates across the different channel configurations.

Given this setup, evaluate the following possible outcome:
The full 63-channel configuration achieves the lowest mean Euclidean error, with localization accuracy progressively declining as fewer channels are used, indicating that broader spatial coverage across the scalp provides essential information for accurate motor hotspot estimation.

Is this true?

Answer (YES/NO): YES